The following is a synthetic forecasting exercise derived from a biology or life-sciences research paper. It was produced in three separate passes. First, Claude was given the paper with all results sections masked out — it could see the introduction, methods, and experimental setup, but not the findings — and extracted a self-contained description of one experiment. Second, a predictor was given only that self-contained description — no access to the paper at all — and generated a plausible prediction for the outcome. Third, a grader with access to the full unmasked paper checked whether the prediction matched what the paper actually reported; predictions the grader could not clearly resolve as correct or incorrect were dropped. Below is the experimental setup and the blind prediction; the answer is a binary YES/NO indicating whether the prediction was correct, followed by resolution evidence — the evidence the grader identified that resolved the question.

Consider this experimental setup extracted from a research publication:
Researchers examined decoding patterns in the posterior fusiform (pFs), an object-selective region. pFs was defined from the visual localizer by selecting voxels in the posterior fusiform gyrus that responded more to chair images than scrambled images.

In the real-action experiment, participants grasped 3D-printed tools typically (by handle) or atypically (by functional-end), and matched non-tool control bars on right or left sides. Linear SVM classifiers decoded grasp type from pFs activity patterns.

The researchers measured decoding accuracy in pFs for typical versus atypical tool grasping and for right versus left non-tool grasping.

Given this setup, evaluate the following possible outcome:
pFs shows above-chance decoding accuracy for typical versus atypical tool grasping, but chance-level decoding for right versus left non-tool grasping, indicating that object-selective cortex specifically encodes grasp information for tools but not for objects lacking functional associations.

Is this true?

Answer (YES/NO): NO